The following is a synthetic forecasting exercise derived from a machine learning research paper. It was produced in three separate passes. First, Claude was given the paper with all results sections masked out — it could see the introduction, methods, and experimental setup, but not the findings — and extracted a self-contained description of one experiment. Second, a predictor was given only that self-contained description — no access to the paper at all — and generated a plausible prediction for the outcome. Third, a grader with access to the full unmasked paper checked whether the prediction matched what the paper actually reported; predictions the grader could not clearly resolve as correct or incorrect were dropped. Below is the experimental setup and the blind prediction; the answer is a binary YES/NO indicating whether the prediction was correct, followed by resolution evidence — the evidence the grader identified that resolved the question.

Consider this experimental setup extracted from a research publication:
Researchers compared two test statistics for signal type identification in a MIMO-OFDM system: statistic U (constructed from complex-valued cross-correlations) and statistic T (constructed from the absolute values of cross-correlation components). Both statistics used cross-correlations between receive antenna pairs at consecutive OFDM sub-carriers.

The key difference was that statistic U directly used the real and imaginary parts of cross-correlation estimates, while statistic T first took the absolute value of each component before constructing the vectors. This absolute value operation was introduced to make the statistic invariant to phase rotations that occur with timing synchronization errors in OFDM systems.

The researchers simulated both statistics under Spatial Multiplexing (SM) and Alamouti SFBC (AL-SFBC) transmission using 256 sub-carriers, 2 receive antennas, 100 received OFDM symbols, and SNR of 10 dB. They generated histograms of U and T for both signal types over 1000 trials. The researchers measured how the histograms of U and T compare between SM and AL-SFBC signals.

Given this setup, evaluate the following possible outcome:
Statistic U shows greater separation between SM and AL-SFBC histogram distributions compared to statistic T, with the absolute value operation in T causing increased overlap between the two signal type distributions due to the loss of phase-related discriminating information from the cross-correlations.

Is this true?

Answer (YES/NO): NO